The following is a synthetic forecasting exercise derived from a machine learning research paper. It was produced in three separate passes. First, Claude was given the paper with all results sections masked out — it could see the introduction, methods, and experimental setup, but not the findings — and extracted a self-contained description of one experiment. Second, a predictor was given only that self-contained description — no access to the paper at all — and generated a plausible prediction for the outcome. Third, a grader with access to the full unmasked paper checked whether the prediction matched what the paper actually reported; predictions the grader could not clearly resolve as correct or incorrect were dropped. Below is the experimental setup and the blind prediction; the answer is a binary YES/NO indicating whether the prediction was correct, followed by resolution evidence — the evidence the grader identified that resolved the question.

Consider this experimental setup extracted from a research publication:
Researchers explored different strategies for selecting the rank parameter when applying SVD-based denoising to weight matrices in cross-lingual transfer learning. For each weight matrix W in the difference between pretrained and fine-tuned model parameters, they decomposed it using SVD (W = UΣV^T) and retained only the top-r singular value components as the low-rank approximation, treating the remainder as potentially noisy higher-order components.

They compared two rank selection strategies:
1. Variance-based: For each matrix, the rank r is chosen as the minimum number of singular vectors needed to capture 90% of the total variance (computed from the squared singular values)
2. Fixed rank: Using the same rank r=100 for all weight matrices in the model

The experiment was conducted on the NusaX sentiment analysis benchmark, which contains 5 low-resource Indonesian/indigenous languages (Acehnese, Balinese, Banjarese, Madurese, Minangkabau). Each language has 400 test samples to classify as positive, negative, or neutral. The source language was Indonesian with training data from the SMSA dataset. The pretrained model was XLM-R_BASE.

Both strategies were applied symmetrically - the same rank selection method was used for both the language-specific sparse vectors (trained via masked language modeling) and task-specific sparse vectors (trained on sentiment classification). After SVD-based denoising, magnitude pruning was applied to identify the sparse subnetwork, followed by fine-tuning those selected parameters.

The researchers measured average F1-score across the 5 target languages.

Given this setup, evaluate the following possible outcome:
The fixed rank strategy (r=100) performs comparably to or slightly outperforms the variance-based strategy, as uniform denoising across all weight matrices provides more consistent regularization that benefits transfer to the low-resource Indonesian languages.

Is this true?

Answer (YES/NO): YES